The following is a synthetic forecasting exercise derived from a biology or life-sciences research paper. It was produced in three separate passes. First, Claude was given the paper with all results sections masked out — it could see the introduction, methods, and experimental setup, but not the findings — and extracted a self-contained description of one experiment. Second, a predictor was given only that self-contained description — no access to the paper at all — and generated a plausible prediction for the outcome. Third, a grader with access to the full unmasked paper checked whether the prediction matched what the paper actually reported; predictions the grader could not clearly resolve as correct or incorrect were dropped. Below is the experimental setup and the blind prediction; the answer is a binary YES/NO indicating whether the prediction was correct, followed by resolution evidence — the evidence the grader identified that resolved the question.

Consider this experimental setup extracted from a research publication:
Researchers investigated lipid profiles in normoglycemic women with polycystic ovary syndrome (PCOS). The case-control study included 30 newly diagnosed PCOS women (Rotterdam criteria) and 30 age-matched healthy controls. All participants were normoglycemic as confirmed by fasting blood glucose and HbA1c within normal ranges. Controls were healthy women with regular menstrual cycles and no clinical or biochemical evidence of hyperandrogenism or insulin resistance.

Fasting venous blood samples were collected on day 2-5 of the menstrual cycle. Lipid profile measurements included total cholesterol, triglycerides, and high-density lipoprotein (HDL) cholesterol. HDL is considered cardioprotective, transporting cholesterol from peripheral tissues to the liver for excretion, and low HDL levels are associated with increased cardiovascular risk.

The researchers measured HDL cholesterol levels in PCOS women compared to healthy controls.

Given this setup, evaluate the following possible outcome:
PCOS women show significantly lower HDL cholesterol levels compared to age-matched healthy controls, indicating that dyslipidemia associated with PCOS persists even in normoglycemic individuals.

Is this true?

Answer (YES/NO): YES